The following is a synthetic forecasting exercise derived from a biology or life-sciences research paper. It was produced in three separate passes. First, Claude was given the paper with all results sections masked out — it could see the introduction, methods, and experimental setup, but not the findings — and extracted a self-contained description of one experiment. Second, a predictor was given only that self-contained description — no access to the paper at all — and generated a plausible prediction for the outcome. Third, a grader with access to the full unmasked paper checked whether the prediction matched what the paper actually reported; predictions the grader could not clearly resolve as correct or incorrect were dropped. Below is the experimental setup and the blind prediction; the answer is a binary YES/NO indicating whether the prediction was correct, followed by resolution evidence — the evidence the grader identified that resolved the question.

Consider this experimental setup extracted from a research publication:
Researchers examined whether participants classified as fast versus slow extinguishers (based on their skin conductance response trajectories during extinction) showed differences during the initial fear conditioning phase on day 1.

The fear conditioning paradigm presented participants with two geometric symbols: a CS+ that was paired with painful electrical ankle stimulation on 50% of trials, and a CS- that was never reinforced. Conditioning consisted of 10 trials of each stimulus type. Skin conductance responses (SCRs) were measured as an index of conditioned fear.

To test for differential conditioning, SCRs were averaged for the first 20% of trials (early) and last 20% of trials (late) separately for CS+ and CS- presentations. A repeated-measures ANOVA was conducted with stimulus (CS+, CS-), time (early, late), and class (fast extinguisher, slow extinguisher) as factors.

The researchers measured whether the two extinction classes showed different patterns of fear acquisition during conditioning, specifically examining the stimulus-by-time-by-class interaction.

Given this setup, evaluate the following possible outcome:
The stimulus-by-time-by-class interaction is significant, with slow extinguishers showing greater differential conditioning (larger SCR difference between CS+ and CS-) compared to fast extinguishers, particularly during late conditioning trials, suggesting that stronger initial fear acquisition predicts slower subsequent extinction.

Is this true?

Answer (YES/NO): NO